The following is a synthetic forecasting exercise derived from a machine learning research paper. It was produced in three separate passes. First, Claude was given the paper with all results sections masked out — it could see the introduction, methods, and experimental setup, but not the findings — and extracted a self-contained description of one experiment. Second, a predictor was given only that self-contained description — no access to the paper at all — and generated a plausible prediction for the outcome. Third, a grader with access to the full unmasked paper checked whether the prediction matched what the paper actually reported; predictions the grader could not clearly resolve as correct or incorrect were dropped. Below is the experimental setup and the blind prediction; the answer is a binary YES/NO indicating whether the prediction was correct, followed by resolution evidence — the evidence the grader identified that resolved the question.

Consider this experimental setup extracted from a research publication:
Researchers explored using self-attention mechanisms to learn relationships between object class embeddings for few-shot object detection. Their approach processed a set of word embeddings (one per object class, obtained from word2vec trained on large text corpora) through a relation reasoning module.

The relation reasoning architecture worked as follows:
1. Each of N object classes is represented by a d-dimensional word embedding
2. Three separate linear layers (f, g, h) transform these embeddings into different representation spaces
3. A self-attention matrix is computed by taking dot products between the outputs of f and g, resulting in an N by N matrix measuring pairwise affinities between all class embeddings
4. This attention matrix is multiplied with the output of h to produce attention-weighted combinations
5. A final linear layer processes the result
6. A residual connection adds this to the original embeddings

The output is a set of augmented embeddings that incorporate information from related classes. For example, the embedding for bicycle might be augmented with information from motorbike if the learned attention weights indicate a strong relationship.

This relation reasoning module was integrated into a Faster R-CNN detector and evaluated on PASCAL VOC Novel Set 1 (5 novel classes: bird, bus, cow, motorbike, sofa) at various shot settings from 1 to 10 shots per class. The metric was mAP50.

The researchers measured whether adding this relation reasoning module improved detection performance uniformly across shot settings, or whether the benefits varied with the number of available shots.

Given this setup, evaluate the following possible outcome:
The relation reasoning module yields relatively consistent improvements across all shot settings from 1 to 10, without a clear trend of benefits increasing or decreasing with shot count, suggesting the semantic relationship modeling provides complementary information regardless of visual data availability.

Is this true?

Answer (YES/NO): NO